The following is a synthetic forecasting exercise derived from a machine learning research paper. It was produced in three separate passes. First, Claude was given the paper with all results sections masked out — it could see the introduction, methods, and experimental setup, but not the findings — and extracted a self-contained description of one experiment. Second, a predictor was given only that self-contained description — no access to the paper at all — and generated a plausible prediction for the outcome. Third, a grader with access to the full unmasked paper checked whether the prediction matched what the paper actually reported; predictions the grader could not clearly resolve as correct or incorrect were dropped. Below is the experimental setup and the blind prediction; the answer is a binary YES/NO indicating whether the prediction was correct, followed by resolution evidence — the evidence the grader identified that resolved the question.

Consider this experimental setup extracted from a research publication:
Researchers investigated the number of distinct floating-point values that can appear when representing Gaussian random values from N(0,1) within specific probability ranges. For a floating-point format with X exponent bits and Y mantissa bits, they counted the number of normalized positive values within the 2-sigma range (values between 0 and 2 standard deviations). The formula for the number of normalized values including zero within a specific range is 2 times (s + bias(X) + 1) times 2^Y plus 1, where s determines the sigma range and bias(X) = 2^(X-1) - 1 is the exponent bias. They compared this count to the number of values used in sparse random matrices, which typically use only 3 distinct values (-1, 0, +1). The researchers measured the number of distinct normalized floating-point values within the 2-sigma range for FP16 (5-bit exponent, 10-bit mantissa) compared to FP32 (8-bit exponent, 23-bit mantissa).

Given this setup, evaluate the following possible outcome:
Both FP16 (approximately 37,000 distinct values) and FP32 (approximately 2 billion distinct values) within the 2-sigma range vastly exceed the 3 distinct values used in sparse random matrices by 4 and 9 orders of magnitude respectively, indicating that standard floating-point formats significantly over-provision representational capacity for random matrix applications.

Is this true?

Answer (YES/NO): NO